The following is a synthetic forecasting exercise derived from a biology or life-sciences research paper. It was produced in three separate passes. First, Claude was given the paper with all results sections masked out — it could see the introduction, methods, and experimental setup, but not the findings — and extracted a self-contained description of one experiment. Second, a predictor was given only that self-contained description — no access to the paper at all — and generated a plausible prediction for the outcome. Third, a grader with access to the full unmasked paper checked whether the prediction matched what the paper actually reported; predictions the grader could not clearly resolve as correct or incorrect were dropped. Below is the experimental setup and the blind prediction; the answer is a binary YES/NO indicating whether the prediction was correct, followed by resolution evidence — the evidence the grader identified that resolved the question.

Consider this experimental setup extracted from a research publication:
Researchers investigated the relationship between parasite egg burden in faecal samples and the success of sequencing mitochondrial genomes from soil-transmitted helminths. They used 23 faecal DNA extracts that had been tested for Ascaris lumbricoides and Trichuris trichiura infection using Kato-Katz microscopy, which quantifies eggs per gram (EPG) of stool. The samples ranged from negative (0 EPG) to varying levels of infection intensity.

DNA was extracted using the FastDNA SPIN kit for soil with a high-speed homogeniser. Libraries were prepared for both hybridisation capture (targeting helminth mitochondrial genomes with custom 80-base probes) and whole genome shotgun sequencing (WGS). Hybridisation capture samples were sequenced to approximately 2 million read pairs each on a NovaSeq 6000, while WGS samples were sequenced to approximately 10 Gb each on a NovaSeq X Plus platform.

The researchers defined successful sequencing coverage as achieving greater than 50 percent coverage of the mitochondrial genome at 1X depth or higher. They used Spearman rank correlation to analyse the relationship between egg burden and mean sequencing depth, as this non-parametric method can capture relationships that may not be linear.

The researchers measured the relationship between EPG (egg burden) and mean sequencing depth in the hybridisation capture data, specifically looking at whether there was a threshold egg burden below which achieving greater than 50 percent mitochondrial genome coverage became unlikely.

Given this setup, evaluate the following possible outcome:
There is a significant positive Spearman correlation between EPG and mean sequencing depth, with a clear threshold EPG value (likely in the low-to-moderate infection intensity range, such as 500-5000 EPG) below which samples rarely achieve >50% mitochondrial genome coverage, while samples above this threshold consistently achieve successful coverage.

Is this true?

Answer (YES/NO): NO